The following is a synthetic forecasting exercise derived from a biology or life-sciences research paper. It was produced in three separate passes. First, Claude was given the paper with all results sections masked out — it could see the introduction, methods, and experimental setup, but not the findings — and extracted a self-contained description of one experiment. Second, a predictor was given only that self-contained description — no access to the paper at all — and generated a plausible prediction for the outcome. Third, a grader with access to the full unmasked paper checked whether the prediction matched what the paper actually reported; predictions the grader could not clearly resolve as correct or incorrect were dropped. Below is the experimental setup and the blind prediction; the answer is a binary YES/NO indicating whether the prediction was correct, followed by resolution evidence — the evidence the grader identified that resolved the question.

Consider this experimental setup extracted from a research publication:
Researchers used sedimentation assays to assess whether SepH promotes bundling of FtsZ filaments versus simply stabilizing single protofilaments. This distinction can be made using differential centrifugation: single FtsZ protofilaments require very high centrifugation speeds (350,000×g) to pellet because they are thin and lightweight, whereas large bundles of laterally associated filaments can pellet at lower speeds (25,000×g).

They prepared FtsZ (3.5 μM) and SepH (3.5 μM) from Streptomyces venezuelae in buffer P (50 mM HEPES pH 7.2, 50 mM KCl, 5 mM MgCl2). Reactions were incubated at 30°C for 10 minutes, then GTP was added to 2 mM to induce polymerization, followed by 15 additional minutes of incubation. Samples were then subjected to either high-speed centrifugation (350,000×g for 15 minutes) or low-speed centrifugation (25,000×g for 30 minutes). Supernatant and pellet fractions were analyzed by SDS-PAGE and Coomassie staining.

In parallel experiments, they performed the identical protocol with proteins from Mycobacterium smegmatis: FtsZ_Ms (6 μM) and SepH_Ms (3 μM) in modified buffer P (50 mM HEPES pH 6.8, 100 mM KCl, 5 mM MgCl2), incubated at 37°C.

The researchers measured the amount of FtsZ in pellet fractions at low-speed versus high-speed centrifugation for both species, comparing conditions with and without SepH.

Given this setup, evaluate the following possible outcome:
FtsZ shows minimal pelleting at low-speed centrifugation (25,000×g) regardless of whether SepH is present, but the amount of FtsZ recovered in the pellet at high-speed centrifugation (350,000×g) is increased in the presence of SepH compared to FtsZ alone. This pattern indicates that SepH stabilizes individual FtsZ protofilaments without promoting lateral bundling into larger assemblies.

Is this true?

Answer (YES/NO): NO